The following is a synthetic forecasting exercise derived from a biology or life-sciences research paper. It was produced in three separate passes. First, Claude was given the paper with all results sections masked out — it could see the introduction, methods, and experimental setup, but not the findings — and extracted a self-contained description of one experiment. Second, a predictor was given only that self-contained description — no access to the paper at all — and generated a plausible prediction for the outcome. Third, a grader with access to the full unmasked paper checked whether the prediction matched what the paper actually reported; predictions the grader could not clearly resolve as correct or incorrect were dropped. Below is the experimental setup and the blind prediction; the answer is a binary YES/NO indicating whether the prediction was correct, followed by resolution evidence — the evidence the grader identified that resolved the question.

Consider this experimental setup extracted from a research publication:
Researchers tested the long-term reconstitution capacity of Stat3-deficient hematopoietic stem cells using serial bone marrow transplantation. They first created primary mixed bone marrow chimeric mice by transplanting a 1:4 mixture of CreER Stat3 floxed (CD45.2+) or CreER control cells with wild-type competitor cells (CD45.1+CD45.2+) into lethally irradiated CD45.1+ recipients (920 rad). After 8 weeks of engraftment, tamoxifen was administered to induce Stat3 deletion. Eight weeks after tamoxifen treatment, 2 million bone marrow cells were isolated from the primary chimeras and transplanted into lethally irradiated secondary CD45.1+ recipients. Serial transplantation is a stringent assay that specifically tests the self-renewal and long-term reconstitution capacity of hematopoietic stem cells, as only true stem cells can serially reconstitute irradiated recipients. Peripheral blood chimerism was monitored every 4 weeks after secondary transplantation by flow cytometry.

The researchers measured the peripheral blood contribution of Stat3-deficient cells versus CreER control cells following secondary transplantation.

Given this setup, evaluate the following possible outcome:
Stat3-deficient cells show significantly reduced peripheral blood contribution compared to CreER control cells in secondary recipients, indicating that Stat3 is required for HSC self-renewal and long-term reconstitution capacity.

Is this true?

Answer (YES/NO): YES